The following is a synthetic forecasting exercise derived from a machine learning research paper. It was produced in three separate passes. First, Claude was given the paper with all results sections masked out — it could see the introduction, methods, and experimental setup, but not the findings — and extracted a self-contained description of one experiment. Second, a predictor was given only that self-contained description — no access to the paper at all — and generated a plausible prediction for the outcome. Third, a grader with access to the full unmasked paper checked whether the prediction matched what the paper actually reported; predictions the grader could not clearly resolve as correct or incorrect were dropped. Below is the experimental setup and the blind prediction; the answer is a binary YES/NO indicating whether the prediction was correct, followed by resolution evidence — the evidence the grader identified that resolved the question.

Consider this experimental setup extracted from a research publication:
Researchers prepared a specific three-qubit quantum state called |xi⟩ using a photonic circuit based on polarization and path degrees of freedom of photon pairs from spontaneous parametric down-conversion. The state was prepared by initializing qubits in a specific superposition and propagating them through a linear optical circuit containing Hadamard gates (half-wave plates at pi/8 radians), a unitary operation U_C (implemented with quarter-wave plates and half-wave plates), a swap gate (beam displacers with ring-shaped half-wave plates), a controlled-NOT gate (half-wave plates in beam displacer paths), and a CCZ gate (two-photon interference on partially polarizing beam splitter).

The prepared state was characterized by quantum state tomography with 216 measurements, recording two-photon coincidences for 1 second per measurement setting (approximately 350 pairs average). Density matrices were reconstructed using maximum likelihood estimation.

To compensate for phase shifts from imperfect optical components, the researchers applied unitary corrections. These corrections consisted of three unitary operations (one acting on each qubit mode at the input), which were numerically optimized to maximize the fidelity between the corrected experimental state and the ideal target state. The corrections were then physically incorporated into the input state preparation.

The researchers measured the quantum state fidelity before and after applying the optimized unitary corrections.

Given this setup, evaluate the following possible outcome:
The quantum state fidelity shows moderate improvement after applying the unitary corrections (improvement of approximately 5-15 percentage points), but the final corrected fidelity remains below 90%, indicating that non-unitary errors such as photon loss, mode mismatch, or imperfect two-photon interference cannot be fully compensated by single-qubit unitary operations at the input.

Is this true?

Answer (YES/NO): NO